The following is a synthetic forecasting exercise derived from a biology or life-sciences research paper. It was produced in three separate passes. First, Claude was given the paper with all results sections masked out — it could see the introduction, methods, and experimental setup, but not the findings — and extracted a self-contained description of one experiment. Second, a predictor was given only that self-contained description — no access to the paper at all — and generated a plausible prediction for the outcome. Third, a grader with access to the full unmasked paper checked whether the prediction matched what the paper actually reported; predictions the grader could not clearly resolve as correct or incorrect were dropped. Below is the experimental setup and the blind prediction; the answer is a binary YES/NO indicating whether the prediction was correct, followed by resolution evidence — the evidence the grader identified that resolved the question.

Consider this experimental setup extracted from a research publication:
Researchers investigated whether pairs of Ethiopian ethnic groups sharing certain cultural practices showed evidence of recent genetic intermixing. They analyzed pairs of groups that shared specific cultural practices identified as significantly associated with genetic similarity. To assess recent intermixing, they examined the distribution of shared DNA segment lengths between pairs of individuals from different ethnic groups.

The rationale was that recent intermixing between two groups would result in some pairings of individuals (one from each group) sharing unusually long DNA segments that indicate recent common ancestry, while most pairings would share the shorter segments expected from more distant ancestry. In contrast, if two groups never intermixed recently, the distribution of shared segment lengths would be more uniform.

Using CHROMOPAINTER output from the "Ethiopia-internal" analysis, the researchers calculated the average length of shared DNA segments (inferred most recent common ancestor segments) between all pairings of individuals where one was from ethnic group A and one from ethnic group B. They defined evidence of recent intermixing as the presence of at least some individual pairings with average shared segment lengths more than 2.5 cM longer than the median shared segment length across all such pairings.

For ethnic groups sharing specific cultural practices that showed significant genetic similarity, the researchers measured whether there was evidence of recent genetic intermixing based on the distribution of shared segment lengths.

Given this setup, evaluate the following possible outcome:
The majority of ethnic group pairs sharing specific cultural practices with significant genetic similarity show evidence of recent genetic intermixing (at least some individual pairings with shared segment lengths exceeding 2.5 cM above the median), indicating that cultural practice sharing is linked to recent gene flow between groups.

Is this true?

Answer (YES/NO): NO